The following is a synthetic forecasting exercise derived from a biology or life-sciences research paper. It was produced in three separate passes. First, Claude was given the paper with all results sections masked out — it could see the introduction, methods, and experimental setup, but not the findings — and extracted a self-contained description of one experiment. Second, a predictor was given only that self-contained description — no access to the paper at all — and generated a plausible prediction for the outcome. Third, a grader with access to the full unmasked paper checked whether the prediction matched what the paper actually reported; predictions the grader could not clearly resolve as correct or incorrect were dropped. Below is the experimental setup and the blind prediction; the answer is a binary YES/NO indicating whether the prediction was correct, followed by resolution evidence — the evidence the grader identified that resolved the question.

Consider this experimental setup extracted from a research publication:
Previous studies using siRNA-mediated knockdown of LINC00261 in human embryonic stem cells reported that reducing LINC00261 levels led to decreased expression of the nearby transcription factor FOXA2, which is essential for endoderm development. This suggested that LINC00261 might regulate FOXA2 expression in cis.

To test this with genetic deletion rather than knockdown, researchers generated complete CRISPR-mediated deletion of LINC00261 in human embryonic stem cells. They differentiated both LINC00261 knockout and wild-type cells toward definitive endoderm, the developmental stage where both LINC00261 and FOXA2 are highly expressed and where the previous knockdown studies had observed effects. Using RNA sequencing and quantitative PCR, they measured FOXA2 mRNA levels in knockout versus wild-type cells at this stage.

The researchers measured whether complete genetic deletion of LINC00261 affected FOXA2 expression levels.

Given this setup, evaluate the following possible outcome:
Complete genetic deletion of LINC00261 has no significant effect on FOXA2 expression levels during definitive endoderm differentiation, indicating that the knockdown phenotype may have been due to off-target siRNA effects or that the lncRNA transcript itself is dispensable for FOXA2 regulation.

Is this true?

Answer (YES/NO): YES